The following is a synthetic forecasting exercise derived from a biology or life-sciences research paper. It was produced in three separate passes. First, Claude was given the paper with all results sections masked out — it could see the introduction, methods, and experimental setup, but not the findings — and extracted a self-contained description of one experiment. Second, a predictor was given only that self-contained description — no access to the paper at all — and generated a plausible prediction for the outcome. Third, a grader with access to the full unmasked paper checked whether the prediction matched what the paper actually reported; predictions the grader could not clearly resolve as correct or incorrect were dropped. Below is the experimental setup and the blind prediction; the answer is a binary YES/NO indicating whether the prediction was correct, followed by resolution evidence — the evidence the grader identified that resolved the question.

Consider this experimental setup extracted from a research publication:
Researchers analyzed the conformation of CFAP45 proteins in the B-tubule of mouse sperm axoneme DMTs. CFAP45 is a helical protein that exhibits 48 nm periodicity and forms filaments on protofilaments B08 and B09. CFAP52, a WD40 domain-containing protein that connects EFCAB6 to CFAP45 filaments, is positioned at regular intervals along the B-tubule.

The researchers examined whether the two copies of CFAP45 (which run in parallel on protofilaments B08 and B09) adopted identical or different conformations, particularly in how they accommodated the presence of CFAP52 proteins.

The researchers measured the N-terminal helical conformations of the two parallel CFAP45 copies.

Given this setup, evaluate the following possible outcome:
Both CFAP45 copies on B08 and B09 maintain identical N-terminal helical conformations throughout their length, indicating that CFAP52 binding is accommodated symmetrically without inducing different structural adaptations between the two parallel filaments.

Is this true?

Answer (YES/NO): NO